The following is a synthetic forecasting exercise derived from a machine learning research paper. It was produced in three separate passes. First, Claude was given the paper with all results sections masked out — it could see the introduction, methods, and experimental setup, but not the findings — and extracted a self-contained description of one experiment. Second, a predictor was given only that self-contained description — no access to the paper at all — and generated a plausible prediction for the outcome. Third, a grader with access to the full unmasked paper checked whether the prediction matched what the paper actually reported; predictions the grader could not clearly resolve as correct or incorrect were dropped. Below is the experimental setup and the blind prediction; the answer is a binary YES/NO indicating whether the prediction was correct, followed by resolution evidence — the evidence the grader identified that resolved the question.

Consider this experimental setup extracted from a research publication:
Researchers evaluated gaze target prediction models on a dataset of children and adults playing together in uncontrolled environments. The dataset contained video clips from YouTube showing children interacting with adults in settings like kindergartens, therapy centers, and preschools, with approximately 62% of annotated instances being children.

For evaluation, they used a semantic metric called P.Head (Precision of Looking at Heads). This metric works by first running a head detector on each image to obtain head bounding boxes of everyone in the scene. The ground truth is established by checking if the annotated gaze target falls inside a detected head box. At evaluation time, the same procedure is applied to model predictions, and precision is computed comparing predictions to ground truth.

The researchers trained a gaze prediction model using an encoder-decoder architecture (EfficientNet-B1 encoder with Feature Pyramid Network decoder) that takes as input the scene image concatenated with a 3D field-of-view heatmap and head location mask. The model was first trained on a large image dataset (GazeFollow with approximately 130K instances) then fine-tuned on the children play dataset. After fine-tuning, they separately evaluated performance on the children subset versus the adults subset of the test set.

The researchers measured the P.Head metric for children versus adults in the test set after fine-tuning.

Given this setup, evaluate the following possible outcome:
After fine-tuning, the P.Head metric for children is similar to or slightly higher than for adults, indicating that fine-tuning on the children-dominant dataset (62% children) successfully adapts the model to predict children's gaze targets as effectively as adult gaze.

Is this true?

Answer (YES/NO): NO